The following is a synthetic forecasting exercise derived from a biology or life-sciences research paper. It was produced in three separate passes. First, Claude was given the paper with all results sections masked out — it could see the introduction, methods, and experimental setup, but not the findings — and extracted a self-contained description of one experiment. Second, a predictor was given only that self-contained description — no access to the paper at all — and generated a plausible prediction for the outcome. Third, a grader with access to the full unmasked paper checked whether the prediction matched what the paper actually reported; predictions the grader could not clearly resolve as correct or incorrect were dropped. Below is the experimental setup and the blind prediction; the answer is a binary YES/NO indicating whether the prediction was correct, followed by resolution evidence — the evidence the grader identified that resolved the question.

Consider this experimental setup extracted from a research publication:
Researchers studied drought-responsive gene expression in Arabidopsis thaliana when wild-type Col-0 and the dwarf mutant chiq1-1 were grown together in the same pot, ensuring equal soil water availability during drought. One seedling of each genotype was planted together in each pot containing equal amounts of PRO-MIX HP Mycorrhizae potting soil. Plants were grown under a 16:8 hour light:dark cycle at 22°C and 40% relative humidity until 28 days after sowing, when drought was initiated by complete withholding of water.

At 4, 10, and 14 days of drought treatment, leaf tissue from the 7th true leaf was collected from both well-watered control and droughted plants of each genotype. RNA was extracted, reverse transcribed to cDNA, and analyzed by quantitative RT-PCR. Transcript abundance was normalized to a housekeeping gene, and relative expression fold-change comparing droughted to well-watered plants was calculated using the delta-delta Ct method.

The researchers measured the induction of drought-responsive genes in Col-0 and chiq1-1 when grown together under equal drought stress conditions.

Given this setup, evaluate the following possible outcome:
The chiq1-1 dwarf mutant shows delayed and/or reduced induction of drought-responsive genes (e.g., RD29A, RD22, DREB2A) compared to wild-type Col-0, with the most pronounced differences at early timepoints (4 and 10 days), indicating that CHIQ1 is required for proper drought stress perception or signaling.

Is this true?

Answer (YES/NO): NO